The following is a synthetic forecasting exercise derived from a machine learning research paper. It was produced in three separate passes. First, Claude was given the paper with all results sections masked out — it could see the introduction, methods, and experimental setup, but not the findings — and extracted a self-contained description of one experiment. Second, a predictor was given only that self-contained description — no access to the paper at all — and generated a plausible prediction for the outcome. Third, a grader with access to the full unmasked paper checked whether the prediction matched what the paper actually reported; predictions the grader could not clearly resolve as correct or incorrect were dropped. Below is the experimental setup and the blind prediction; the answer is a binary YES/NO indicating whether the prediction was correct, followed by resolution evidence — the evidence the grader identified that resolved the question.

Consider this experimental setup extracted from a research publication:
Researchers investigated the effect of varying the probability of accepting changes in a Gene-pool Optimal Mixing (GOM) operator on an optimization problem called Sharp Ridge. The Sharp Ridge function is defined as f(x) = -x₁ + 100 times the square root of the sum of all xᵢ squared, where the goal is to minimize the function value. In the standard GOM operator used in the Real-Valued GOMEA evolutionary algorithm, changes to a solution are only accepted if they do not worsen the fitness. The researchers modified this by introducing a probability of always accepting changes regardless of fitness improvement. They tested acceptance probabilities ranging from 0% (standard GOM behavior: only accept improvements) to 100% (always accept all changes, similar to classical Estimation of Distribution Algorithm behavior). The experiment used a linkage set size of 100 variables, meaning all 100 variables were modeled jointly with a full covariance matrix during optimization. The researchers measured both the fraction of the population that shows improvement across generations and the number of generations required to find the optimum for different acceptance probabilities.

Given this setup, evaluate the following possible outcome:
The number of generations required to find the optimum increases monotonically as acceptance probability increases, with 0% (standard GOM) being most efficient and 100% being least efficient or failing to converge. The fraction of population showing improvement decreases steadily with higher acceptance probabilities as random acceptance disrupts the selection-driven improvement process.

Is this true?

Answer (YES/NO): NO